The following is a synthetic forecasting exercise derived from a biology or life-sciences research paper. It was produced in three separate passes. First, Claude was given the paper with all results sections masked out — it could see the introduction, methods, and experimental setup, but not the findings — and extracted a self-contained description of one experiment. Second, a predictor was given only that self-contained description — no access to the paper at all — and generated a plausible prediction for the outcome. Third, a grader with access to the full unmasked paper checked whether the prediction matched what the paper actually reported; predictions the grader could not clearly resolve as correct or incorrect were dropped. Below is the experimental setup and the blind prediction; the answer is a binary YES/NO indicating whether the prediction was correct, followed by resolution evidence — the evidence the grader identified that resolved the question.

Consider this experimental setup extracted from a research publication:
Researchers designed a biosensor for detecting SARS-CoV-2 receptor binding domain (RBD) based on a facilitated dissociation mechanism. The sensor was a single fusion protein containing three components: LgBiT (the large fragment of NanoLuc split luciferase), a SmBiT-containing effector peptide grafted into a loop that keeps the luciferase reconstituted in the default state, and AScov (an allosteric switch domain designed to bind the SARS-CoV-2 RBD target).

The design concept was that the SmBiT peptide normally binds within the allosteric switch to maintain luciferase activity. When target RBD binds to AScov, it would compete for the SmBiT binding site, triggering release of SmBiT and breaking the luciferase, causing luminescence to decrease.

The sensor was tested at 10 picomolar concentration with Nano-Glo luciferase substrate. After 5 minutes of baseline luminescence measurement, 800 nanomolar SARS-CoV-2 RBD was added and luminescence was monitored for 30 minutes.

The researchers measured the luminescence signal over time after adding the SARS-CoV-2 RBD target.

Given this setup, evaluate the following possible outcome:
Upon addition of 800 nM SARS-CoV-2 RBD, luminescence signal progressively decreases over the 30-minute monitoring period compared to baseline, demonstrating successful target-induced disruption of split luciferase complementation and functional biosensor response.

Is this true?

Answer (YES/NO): NO